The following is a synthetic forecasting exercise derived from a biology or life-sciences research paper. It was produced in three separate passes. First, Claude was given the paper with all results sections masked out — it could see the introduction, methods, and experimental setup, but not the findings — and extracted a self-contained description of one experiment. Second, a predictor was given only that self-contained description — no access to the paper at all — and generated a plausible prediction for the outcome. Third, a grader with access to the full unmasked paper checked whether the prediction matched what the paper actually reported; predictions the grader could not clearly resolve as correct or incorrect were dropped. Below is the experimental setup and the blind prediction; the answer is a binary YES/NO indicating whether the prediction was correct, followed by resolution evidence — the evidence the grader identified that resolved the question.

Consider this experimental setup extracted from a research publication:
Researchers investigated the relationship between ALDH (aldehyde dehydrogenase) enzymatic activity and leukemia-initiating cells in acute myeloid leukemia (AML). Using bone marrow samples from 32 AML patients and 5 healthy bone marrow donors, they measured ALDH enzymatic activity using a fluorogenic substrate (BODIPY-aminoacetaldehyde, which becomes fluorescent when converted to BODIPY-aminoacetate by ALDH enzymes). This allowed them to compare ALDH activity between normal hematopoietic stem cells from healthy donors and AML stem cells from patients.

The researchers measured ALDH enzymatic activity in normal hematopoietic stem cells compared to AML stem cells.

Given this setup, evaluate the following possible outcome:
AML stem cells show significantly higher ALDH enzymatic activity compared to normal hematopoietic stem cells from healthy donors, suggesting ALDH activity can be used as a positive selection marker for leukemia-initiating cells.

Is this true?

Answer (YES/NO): NO